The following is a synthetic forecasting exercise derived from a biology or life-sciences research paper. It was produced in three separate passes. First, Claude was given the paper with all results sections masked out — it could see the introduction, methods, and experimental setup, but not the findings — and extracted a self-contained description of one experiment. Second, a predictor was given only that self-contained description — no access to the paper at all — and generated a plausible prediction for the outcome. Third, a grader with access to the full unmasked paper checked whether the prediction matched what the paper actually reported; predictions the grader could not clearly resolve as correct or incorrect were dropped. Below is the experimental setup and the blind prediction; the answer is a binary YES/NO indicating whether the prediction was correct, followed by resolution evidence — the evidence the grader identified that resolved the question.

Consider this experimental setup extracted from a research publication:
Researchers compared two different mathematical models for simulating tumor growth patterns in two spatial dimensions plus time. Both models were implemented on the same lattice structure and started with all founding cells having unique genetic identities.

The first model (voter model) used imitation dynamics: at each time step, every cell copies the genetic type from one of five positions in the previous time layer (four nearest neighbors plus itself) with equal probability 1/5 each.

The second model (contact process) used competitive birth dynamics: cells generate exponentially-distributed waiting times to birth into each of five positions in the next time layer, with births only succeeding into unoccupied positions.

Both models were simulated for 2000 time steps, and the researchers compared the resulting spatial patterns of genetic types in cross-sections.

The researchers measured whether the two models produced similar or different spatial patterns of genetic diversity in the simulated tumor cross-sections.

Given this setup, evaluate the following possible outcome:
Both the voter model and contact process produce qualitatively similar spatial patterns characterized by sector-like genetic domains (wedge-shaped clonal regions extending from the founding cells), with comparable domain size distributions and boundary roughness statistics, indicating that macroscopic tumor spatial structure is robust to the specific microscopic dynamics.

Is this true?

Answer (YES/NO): NO